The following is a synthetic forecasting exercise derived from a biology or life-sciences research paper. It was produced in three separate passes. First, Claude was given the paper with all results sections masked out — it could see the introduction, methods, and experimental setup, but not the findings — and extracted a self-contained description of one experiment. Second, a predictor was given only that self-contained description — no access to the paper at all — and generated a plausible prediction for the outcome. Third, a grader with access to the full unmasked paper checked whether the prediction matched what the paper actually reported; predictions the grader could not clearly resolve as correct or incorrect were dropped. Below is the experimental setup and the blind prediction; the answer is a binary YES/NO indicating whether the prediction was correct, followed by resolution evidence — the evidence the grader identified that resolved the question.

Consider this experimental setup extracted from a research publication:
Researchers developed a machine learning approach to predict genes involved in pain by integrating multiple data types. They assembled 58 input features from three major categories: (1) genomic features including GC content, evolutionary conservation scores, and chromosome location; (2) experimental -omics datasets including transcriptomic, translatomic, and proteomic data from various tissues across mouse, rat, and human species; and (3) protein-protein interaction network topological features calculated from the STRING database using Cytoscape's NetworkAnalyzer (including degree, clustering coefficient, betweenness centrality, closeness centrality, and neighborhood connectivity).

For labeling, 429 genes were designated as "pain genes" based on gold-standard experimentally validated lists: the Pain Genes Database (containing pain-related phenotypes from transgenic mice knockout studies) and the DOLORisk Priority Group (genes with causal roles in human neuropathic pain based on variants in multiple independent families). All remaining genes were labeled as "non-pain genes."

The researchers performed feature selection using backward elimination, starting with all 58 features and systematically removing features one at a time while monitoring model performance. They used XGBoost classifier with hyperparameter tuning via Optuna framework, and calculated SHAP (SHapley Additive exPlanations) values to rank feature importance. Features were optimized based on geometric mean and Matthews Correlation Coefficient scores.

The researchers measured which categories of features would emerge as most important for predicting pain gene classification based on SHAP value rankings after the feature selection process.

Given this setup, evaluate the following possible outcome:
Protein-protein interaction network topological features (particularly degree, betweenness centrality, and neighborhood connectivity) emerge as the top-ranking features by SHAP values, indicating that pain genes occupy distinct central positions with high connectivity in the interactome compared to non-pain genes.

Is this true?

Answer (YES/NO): NO